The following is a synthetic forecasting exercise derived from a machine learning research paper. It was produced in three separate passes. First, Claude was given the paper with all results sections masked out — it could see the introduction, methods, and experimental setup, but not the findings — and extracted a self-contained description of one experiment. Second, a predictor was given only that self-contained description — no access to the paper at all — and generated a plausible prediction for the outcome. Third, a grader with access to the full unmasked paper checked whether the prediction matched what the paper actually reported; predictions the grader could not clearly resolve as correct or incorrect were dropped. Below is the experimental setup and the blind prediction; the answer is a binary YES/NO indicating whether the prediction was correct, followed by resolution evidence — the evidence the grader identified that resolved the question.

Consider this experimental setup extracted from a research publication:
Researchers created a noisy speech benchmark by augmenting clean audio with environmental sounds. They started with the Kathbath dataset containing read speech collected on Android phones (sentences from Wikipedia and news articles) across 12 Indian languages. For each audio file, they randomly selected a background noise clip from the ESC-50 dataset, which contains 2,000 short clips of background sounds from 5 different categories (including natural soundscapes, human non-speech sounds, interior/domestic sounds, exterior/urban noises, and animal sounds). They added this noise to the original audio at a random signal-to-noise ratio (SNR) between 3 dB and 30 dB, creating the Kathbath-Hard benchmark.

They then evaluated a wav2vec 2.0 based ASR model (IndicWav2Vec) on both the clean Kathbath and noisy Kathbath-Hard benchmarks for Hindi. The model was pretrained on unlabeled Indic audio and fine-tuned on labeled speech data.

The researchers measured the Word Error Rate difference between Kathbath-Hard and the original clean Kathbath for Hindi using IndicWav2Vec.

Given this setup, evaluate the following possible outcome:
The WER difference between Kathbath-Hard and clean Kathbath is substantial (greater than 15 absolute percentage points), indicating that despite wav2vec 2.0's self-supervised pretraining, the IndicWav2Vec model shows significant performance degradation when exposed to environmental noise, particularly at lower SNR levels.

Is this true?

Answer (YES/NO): NO